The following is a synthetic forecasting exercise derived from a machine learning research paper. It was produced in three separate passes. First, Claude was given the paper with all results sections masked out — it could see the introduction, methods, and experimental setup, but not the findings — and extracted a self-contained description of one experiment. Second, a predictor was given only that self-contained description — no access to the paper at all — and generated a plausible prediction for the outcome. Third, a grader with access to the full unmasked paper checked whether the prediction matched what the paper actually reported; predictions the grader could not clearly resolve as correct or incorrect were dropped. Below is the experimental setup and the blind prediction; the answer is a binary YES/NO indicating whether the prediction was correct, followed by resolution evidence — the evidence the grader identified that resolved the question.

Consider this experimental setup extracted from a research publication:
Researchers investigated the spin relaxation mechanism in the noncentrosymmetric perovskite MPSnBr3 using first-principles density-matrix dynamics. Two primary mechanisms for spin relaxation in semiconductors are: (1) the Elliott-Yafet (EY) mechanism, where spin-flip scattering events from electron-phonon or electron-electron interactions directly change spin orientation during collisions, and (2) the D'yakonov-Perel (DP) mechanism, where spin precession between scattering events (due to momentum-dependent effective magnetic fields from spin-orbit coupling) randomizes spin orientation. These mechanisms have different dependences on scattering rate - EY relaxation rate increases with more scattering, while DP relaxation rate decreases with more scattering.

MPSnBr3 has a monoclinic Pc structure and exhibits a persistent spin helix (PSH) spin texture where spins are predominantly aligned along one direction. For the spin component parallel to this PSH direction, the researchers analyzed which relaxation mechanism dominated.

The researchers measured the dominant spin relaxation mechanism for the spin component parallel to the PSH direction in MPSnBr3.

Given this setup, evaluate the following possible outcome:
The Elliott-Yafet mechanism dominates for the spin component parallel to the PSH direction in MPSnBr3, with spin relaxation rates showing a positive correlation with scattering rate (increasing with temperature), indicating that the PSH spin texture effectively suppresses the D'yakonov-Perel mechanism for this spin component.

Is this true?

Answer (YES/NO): YES